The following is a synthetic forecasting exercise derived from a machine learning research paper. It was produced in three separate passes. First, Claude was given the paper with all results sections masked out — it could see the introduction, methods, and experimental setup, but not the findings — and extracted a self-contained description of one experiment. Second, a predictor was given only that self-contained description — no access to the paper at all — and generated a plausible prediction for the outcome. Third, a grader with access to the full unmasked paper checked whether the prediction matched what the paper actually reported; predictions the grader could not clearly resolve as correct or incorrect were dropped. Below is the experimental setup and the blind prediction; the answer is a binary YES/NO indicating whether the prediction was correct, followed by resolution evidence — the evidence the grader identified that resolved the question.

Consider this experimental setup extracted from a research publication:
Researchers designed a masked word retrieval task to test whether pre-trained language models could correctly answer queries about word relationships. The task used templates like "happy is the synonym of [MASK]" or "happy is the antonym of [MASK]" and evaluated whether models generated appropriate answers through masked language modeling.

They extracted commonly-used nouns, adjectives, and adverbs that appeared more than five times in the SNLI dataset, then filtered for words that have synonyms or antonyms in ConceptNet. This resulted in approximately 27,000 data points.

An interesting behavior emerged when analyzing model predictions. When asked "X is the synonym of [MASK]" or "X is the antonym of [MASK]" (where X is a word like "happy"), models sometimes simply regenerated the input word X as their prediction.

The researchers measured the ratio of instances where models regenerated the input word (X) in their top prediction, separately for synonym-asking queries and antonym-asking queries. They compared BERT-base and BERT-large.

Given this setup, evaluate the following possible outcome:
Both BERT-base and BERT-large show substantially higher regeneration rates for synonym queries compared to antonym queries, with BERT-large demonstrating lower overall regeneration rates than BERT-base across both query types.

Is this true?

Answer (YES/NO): NO